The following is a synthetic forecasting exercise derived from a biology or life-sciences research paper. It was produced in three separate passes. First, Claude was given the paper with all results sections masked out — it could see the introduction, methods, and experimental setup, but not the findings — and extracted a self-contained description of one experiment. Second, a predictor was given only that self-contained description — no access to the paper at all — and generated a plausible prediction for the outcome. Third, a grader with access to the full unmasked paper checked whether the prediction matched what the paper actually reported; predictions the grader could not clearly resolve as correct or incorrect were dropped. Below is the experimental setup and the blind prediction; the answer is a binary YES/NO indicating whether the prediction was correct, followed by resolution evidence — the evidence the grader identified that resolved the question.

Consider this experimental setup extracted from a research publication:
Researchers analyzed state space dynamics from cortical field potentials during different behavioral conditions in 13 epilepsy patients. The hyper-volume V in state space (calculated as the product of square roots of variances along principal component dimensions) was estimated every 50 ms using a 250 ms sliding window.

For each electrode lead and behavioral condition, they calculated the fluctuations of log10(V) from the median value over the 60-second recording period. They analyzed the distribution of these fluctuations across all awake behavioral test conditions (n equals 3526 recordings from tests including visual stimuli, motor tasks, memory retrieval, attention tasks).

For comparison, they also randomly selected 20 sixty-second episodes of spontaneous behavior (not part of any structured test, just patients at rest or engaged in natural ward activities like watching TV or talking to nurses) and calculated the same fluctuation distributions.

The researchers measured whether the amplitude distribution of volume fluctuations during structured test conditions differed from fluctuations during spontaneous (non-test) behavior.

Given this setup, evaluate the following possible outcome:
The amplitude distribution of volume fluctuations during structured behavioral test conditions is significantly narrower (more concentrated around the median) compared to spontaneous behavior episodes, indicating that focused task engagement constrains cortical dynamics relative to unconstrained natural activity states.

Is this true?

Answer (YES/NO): NO